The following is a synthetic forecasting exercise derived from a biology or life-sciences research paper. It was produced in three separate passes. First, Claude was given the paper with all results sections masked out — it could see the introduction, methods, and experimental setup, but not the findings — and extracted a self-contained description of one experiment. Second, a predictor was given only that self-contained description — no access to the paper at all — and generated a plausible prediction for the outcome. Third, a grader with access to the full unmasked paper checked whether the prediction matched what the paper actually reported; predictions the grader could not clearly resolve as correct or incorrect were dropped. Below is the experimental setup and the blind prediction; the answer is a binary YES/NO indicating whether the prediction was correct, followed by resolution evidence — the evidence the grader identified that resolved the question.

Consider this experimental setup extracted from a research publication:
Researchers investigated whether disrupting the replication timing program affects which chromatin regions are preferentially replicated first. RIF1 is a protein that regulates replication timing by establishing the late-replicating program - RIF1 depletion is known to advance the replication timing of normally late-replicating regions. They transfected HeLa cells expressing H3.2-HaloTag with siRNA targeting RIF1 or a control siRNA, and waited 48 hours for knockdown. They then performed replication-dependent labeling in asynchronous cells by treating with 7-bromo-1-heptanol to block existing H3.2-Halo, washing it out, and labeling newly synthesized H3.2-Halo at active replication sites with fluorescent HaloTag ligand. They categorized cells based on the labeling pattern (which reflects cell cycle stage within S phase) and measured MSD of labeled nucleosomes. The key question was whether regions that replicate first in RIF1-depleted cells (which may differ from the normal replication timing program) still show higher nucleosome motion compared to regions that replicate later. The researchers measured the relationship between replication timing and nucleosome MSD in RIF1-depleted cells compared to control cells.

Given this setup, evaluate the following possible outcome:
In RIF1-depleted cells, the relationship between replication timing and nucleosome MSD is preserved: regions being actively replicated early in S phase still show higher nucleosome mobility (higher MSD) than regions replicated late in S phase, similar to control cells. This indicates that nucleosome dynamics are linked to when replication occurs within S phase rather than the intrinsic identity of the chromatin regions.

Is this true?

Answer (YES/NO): NO